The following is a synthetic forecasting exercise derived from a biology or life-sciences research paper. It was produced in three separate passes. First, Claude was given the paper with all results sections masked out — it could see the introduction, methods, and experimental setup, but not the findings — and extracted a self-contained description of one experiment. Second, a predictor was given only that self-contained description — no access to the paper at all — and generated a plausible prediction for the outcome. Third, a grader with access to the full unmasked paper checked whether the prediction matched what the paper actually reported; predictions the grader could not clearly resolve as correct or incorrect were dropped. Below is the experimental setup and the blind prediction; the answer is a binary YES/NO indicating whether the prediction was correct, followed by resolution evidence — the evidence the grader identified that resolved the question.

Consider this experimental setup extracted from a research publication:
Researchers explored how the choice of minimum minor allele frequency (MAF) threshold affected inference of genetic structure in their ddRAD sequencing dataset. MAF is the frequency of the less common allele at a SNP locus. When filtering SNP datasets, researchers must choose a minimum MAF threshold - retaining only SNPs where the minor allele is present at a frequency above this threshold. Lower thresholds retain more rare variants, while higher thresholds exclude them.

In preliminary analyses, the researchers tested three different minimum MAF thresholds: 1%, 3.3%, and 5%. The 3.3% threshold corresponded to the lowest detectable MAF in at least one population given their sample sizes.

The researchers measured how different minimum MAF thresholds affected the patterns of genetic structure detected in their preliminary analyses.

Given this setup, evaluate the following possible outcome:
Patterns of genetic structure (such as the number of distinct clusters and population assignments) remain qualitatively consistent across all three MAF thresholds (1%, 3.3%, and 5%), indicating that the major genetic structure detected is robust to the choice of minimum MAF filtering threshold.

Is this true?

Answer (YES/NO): NO